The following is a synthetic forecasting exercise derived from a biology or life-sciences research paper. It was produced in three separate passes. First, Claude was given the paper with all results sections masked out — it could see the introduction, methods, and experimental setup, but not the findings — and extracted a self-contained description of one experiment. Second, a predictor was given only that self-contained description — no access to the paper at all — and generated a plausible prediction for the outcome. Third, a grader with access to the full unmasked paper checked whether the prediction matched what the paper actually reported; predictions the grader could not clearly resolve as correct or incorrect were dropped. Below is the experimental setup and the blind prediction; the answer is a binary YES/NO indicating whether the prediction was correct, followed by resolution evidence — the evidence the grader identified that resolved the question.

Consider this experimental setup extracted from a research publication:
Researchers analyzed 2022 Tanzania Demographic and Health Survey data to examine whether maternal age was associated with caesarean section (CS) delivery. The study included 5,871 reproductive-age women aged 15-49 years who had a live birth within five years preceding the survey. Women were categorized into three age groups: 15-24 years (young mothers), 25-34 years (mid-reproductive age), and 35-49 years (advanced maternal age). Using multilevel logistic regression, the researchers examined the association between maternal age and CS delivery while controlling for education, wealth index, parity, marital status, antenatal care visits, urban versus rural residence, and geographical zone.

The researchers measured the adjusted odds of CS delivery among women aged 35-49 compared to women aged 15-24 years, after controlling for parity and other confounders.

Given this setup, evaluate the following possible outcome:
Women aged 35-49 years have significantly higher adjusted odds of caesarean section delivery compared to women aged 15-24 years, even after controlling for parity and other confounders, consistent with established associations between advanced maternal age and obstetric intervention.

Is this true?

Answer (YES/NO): YES